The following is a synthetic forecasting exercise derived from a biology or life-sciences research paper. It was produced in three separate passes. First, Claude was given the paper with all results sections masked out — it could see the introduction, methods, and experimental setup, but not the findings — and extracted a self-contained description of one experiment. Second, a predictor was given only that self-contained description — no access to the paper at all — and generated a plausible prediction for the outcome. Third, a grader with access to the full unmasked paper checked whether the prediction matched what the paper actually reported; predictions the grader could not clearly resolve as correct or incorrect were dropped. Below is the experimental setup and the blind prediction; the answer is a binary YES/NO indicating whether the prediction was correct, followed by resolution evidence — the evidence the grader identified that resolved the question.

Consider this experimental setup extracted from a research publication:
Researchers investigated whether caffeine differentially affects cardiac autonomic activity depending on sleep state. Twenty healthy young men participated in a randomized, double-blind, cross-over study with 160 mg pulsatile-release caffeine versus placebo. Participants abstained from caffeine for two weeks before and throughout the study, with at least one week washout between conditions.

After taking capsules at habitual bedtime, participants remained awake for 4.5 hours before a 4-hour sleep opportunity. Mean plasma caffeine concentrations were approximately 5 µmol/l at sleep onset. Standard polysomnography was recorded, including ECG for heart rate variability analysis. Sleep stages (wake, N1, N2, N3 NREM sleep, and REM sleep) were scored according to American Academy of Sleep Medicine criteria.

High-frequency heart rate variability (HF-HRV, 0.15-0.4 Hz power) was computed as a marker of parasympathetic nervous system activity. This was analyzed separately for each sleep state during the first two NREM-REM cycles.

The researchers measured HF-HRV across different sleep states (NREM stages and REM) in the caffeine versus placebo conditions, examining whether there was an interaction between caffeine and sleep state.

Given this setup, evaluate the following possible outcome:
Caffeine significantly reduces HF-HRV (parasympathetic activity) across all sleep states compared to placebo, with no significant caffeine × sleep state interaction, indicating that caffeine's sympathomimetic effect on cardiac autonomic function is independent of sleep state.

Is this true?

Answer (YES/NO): NO